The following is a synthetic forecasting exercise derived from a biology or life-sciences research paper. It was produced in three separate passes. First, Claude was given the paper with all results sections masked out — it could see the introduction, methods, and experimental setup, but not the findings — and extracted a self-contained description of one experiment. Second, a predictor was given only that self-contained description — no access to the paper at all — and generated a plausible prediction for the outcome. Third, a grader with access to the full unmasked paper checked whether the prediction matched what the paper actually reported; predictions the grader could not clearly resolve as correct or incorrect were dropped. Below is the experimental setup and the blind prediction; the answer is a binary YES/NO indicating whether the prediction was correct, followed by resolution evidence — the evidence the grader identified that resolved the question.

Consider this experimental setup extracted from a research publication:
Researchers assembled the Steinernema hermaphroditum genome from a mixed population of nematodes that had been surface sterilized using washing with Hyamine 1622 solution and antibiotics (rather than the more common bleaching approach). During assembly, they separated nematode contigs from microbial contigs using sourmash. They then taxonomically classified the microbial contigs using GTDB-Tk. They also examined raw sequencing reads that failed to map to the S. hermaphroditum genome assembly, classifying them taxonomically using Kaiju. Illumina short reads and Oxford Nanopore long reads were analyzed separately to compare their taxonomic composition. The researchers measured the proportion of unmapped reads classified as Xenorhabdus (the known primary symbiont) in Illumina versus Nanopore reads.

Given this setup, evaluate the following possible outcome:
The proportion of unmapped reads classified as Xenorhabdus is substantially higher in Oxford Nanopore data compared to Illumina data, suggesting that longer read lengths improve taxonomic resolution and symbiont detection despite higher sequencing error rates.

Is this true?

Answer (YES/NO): NO